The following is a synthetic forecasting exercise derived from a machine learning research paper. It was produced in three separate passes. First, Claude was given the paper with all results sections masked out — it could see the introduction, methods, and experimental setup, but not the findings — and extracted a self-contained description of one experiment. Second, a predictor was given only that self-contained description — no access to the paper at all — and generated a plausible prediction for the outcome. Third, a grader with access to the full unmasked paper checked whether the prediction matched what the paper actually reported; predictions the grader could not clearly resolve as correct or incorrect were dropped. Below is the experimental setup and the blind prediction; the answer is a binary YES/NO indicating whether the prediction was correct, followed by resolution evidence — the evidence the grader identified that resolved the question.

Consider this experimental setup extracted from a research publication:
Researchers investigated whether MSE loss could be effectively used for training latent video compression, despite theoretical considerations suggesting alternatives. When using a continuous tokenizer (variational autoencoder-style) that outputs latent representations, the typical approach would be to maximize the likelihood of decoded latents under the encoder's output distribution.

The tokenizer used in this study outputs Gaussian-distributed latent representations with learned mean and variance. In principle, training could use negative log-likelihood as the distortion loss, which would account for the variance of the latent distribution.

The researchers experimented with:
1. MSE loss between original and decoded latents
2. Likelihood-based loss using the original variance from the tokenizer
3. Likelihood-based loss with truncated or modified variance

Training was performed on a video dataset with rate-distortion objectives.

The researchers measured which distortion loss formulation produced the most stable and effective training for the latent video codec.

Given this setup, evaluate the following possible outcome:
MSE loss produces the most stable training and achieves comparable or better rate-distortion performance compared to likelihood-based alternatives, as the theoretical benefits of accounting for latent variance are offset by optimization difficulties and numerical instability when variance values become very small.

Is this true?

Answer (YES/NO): YES